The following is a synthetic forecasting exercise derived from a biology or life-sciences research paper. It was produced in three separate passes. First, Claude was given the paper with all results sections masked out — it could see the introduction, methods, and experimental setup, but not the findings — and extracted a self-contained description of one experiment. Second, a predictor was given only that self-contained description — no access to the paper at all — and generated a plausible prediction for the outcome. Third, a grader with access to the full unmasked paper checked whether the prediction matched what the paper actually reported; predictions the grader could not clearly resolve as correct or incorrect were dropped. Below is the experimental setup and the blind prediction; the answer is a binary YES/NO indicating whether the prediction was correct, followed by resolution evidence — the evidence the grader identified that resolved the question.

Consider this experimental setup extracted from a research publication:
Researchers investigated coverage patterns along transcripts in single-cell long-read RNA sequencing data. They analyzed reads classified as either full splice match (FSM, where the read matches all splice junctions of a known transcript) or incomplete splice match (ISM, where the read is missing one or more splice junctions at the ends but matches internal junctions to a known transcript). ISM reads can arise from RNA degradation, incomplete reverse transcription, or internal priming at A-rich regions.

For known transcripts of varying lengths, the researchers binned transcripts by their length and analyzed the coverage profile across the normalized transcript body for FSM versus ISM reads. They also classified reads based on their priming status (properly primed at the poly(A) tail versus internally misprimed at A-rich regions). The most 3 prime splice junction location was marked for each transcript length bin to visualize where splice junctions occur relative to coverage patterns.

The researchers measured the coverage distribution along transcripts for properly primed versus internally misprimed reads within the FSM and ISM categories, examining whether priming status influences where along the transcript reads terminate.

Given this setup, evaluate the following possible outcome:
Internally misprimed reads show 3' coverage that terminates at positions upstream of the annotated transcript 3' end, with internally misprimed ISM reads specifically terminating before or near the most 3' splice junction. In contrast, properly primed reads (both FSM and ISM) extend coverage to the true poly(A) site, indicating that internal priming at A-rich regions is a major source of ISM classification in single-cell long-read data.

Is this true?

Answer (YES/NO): NO